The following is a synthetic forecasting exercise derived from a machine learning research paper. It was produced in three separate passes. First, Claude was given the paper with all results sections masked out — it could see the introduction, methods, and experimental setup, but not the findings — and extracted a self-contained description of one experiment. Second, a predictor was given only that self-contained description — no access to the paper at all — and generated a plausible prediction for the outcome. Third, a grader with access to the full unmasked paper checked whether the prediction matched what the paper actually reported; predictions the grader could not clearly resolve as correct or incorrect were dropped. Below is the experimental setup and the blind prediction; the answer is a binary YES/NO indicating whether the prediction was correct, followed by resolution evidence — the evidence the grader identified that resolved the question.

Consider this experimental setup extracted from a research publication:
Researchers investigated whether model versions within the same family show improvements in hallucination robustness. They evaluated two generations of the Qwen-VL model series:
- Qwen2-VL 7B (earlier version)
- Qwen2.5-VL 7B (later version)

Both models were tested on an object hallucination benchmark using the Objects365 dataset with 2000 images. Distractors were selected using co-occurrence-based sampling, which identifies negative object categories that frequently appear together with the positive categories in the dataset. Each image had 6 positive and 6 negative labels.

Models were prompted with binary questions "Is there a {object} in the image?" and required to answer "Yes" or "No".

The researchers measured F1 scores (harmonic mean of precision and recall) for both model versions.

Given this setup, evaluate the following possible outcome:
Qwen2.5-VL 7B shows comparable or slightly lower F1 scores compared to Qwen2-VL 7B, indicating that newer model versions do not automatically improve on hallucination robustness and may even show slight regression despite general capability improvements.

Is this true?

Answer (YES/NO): YES